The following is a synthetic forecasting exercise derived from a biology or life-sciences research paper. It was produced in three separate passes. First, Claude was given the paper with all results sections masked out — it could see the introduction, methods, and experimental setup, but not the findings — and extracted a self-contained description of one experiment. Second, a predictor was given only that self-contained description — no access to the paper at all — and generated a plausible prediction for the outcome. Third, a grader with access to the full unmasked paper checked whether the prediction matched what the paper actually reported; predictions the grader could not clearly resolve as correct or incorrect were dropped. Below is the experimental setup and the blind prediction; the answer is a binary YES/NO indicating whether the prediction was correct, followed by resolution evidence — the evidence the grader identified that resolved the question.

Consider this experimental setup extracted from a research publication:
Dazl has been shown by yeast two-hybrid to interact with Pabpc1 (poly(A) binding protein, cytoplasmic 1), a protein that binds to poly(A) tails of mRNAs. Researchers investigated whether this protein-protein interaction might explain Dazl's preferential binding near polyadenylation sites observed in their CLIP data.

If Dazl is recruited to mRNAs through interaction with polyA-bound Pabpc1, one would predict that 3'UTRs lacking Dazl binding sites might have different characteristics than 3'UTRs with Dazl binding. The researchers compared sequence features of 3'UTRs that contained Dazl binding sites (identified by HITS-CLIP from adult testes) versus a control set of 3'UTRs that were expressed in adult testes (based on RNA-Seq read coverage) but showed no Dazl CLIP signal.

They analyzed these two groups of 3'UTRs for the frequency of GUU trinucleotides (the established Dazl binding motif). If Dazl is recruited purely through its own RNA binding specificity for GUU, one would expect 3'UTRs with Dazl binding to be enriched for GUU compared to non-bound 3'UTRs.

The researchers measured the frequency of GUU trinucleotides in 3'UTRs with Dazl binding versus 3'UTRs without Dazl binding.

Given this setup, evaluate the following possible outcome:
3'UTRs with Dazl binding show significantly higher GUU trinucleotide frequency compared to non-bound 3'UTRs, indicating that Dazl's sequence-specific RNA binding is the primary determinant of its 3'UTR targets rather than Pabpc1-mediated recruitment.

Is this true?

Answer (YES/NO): NO